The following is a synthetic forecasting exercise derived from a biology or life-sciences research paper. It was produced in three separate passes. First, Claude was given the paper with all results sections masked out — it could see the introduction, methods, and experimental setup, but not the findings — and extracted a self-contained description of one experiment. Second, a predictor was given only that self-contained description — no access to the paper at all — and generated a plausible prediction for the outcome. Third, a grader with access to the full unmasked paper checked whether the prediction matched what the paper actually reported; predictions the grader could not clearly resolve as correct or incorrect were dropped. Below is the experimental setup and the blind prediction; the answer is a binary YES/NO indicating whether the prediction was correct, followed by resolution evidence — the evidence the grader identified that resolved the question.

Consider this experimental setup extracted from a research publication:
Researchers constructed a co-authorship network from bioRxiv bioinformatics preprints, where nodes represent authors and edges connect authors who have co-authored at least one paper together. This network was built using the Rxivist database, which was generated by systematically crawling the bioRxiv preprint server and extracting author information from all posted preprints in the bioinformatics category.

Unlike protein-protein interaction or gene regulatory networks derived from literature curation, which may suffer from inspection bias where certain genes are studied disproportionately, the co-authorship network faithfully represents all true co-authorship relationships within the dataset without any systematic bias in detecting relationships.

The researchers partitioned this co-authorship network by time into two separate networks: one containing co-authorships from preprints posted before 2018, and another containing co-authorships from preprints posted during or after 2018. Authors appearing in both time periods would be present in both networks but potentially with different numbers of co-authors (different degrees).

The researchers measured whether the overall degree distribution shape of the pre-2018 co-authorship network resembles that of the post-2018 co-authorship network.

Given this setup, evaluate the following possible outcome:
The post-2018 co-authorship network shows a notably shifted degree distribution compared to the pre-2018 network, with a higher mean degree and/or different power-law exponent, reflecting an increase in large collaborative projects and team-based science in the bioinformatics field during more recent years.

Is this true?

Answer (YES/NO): NO